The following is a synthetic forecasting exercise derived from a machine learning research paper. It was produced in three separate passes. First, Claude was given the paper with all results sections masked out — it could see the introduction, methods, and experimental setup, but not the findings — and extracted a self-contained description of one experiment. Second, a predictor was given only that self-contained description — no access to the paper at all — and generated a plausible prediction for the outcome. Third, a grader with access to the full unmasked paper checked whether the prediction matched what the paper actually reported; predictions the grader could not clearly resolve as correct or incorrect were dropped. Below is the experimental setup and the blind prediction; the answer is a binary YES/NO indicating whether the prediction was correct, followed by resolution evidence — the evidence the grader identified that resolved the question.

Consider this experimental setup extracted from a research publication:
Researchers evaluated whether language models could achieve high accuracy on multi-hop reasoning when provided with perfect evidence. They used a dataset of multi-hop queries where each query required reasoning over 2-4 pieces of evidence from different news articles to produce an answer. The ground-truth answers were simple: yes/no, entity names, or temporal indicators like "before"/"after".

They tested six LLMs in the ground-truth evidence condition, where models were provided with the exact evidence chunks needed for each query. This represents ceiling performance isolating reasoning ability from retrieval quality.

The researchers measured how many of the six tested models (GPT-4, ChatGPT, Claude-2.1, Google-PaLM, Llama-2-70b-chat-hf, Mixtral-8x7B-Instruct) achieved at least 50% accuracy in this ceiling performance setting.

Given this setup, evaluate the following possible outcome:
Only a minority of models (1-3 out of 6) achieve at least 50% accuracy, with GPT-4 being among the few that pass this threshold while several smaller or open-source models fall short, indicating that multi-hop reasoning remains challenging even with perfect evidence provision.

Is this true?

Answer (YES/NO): NO